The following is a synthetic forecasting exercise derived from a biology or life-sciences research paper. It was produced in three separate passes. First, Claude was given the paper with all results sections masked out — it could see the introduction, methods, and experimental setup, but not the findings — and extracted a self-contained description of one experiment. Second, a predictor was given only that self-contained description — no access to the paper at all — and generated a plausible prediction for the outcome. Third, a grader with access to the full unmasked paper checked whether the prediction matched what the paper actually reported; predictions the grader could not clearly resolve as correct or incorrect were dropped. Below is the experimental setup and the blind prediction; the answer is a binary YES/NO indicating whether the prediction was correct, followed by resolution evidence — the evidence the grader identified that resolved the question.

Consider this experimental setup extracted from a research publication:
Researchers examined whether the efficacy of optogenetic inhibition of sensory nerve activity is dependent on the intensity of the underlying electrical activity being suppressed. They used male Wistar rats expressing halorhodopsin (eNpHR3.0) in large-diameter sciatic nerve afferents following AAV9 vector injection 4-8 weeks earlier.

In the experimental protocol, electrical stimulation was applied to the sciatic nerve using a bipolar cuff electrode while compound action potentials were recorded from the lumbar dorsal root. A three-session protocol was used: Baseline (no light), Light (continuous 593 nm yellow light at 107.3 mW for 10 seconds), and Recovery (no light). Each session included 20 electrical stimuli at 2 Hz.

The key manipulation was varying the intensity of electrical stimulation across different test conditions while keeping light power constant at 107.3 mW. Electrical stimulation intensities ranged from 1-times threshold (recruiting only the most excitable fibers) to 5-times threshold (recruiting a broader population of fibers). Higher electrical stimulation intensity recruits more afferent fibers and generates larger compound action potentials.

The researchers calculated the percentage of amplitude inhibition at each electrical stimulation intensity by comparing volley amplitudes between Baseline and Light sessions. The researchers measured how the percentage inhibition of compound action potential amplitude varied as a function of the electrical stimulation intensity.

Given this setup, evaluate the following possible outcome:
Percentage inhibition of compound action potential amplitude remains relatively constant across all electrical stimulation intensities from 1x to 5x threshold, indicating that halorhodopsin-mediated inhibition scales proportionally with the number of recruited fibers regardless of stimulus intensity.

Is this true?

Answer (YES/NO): NO